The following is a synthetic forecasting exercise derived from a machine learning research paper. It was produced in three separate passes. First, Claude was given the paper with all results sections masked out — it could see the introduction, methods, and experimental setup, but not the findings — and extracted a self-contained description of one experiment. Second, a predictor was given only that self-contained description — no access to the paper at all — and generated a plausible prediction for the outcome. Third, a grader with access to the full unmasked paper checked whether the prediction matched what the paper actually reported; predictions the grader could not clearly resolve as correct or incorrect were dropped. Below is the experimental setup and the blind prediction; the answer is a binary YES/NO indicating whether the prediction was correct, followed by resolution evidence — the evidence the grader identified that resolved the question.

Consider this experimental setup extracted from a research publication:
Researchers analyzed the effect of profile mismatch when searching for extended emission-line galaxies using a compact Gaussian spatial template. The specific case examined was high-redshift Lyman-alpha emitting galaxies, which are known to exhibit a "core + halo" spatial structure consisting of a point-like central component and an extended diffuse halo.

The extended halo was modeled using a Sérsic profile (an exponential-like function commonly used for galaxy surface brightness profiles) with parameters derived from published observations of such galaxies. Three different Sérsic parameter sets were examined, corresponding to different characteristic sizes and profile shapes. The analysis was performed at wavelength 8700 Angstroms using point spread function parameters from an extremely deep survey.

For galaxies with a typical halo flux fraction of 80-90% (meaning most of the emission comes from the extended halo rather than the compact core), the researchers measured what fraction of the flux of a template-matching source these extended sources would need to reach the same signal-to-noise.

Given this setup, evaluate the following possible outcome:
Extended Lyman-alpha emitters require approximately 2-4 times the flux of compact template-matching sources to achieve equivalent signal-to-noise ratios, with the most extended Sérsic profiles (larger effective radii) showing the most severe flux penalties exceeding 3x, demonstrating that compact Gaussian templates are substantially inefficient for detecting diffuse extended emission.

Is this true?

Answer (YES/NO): NO